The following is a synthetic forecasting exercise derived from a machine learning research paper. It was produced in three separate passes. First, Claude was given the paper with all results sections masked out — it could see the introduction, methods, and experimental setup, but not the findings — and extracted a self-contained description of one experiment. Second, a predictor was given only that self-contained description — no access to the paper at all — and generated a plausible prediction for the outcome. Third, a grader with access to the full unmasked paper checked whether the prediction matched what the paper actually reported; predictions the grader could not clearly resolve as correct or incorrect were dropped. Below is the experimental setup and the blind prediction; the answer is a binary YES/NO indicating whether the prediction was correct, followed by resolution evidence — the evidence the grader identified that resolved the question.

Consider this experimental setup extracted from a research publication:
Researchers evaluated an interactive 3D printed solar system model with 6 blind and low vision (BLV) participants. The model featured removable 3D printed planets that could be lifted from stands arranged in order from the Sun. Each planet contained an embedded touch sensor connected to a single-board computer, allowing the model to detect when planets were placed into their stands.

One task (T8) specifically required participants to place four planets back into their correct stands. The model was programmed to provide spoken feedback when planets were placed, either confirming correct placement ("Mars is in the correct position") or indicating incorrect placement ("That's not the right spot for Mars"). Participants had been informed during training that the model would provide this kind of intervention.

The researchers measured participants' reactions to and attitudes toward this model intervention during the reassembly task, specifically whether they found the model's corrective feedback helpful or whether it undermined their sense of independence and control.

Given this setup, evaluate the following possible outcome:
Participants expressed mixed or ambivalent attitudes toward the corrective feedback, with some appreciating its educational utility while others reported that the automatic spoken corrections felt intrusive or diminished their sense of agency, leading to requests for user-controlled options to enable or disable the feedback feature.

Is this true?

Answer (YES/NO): NO